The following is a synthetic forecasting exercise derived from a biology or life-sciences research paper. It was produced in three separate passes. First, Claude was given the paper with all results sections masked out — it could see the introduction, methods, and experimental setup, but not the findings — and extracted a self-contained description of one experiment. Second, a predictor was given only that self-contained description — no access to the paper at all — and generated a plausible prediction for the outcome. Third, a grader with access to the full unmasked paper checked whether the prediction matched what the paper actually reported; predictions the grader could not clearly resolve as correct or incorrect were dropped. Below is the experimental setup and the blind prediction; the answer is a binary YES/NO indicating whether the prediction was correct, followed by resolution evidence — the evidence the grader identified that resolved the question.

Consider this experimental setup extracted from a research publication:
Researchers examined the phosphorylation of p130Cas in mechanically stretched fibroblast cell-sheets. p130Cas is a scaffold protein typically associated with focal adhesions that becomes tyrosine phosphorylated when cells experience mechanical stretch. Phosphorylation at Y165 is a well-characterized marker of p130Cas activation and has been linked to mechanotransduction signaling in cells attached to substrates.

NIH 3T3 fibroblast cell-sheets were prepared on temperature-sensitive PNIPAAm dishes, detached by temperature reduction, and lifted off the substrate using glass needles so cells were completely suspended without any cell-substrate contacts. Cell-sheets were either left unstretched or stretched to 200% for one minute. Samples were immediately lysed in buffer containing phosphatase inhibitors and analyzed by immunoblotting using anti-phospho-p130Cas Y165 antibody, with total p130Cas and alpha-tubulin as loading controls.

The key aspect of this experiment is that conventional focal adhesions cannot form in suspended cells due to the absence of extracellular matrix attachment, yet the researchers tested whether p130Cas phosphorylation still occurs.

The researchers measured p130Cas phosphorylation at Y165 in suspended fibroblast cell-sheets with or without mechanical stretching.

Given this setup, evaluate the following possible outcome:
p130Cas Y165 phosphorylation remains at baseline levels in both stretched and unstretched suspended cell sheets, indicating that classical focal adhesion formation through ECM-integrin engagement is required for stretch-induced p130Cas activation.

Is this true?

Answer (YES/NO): NO